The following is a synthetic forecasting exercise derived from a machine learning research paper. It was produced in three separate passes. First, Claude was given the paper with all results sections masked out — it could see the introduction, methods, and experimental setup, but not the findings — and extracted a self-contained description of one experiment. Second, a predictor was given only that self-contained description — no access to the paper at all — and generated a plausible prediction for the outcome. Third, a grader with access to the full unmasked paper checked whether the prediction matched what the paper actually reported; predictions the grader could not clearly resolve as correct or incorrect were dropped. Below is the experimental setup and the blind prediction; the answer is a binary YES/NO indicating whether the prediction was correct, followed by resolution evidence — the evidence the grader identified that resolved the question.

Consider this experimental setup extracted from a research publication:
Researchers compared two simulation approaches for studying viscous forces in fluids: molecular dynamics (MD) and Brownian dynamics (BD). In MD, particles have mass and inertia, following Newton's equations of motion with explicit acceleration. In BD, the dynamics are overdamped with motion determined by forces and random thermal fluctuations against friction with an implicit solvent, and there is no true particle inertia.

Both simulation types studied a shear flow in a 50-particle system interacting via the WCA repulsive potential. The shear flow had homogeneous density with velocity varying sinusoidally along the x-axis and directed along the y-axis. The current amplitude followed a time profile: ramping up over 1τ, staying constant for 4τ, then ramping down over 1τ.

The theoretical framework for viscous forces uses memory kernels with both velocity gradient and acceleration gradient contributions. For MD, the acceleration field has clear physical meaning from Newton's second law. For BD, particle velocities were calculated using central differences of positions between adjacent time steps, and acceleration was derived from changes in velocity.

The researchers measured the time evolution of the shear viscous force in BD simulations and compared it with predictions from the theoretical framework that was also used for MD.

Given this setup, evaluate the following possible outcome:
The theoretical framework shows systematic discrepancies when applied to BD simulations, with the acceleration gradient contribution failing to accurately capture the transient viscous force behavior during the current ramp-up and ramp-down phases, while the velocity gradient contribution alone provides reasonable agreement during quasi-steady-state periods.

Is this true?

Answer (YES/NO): NO